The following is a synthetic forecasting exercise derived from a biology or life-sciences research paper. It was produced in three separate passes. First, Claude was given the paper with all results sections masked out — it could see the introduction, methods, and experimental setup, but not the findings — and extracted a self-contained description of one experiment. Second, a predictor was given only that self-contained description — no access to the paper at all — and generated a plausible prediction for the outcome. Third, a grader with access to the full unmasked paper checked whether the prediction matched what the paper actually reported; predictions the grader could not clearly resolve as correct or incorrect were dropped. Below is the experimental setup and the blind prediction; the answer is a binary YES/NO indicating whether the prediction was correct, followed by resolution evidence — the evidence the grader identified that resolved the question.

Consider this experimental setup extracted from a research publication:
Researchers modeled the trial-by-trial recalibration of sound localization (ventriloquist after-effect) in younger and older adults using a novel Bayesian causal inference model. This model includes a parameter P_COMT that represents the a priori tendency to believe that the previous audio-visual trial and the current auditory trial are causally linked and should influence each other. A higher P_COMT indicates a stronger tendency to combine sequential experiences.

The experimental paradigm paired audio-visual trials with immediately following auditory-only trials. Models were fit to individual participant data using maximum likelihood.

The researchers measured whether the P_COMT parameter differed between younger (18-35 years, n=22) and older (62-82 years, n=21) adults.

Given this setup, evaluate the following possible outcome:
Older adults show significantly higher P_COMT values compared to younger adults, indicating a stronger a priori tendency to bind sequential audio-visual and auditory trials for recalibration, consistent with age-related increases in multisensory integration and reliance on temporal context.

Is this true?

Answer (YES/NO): NO